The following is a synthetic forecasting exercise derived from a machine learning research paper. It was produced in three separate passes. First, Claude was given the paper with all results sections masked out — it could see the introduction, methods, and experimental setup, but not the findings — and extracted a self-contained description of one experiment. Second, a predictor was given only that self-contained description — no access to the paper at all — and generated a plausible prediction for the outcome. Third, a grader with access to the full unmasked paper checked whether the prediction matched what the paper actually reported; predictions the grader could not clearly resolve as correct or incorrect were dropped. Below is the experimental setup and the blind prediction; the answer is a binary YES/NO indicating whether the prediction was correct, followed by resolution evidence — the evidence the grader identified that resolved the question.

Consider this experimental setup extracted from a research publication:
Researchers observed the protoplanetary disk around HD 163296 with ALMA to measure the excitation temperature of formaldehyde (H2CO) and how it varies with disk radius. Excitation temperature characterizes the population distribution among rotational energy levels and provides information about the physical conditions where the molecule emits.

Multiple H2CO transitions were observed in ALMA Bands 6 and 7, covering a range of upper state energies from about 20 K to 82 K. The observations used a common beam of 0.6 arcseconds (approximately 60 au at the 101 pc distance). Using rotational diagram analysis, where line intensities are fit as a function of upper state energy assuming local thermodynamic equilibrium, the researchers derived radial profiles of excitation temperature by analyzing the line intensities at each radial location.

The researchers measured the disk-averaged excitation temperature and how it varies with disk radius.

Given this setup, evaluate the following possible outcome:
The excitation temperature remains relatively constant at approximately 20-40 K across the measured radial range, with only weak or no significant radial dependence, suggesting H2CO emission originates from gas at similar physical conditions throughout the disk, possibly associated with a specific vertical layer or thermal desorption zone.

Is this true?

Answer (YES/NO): NO